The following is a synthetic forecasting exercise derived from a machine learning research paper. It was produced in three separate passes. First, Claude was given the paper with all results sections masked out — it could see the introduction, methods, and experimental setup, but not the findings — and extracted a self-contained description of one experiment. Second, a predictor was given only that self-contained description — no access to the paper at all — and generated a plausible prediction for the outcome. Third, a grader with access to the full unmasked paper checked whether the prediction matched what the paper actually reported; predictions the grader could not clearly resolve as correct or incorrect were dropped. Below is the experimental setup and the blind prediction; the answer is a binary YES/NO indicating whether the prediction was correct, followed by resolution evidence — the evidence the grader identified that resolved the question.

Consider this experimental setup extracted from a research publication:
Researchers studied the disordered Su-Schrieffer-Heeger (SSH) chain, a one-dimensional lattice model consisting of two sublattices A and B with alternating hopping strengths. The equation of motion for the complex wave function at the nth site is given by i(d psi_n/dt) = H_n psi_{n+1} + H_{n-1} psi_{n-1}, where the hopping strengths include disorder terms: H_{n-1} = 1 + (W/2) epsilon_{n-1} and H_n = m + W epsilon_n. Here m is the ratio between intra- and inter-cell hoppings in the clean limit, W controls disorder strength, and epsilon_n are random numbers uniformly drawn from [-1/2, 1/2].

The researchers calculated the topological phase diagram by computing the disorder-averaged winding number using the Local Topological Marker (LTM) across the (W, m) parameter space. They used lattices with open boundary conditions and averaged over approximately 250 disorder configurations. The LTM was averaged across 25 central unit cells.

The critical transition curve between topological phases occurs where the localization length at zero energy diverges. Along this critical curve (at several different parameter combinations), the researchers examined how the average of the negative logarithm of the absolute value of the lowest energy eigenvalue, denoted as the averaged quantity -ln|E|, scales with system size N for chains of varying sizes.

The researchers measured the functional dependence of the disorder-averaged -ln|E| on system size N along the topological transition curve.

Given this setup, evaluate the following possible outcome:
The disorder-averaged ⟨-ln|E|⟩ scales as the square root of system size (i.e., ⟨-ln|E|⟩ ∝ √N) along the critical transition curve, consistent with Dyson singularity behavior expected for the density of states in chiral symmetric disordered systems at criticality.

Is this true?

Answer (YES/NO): YES